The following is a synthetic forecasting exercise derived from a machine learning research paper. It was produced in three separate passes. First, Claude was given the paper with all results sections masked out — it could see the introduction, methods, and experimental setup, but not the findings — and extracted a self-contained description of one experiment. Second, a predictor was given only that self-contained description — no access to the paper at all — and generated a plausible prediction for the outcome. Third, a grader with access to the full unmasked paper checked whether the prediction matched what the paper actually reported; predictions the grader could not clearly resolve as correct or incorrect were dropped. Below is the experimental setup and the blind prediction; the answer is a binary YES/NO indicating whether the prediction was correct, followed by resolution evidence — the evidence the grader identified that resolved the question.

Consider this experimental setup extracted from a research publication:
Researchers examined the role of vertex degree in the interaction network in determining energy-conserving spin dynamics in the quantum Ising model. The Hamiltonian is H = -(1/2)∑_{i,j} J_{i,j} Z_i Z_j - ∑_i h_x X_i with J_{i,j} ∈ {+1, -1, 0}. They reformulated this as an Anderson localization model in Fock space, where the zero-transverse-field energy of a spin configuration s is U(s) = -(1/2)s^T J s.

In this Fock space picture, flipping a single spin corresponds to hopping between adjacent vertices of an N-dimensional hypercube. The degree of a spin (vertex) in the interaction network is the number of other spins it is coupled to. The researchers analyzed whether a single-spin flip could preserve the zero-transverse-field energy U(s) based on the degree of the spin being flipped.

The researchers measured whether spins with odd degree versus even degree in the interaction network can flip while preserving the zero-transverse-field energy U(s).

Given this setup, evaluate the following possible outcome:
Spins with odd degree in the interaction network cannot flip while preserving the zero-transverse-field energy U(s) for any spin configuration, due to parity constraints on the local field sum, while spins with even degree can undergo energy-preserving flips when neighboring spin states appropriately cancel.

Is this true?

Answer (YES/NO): YES